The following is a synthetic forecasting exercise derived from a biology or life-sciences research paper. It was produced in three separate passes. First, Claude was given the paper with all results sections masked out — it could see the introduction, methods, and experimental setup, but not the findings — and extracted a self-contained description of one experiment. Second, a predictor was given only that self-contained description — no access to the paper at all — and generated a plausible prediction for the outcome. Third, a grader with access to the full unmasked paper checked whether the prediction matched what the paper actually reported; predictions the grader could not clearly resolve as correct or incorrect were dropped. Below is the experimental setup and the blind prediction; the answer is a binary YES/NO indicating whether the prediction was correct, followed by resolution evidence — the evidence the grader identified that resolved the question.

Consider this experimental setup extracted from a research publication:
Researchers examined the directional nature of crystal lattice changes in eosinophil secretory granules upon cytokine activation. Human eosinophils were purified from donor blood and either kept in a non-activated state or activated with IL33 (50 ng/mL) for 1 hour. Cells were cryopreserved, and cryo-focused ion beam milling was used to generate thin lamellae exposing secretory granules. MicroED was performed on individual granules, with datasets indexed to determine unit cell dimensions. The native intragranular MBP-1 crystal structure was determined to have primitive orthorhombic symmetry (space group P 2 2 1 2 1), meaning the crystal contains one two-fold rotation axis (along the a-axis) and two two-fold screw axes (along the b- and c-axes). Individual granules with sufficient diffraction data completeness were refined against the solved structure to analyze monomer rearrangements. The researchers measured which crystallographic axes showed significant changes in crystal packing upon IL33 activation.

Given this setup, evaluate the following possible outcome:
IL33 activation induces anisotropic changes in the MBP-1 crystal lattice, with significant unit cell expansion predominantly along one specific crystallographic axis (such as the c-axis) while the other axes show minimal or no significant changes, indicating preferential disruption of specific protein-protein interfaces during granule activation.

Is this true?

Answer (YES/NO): NO